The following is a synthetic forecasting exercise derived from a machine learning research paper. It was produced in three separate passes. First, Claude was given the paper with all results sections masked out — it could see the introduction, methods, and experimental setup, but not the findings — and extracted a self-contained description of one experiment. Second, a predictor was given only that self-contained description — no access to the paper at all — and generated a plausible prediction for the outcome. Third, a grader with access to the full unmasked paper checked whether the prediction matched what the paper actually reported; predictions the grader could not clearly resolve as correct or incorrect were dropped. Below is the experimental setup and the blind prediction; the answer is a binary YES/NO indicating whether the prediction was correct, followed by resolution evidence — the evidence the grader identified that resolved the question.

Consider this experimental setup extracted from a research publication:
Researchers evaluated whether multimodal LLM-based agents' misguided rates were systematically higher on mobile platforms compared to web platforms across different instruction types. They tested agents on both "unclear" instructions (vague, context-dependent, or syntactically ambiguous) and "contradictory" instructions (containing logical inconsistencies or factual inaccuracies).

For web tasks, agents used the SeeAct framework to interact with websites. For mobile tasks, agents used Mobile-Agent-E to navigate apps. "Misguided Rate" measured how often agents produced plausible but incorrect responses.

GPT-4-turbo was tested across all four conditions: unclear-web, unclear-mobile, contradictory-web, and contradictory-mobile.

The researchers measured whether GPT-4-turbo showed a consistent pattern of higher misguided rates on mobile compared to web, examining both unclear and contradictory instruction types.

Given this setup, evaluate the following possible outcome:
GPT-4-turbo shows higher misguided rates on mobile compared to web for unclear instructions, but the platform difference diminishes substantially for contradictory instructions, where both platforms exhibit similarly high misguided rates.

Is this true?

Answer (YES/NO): NO